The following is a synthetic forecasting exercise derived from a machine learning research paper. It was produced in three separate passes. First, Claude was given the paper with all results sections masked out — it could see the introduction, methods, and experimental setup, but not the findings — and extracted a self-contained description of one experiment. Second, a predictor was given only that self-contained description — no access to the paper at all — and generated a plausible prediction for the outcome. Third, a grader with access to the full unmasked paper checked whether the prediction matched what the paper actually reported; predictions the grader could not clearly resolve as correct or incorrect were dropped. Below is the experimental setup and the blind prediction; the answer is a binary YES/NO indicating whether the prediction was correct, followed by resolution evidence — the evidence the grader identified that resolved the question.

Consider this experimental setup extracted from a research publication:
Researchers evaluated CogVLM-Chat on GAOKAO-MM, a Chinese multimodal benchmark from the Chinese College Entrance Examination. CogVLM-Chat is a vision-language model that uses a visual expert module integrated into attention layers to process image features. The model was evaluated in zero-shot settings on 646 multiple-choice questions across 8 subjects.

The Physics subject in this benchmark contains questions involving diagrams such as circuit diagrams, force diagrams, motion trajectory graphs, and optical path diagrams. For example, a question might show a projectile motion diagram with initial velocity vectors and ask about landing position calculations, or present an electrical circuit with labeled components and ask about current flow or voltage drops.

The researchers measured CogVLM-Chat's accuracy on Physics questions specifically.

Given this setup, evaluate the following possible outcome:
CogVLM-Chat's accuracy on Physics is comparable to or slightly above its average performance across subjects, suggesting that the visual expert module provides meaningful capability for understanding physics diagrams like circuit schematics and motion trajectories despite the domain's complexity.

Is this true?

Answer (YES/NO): NO